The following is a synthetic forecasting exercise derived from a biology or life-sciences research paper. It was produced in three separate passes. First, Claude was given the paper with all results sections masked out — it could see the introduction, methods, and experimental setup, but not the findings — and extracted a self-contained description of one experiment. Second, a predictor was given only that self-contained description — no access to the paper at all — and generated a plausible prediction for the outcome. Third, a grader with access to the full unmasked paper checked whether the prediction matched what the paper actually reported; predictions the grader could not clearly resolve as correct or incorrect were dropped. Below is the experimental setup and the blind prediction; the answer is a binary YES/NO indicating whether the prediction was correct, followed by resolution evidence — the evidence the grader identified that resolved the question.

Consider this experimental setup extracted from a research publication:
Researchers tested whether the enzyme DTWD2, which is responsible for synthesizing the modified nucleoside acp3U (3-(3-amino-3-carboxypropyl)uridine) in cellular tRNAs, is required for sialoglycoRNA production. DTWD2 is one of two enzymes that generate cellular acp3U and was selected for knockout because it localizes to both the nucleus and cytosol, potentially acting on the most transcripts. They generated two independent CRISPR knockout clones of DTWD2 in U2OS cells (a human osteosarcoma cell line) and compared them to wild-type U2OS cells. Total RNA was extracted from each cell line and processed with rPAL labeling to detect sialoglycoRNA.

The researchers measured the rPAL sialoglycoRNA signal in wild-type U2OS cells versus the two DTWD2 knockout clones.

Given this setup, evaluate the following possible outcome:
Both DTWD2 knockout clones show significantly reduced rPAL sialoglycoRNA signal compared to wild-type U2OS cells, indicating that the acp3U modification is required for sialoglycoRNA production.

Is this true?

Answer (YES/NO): YES